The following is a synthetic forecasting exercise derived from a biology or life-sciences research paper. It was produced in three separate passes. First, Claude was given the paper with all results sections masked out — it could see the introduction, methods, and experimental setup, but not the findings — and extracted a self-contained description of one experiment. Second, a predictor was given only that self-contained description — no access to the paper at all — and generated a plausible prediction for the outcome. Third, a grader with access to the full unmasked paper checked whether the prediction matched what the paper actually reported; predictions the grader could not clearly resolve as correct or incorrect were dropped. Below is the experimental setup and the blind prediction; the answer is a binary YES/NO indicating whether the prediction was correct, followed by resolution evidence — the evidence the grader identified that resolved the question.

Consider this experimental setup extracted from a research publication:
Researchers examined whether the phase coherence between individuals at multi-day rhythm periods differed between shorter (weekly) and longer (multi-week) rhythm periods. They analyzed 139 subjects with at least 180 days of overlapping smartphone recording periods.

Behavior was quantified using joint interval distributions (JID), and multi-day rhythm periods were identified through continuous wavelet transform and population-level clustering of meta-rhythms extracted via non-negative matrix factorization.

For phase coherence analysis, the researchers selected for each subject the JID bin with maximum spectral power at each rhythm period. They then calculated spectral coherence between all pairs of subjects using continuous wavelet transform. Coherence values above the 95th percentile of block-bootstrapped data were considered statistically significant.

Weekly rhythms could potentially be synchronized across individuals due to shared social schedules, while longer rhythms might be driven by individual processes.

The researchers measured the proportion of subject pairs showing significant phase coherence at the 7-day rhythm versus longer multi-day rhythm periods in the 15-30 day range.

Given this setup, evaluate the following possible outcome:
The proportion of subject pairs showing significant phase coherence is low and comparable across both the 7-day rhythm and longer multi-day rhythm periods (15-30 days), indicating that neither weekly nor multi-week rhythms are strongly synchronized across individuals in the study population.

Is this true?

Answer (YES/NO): NO